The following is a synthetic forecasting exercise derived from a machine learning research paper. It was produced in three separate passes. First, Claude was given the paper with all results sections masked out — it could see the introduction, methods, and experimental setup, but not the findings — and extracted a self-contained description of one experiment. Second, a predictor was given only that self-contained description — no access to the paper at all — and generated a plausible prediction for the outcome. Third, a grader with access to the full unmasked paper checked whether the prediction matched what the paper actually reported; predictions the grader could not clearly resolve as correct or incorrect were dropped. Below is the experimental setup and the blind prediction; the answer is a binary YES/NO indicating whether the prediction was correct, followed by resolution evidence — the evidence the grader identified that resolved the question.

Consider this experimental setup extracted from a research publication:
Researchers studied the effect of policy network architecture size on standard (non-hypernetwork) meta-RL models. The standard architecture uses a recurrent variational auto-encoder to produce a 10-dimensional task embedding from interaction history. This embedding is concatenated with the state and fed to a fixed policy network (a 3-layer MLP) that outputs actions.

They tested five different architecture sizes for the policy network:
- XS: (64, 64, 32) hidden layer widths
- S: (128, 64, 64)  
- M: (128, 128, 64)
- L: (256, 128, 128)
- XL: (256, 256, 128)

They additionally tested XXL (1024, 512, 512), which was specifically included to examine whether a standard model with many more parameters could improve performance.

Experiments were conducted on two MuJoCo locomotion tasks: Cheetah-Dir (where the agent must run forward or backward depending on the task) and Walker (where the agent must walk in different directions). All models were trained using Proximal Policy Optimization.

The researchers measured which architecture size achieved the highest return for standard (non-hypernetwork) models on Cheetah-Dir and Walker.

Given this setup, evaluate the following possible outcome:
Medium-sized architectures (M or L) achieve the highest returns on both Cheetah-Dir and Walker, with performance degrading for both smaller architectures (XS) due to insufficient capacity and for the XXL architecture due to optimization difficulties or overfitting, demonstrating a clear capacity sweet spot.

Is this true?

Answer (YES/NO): NO